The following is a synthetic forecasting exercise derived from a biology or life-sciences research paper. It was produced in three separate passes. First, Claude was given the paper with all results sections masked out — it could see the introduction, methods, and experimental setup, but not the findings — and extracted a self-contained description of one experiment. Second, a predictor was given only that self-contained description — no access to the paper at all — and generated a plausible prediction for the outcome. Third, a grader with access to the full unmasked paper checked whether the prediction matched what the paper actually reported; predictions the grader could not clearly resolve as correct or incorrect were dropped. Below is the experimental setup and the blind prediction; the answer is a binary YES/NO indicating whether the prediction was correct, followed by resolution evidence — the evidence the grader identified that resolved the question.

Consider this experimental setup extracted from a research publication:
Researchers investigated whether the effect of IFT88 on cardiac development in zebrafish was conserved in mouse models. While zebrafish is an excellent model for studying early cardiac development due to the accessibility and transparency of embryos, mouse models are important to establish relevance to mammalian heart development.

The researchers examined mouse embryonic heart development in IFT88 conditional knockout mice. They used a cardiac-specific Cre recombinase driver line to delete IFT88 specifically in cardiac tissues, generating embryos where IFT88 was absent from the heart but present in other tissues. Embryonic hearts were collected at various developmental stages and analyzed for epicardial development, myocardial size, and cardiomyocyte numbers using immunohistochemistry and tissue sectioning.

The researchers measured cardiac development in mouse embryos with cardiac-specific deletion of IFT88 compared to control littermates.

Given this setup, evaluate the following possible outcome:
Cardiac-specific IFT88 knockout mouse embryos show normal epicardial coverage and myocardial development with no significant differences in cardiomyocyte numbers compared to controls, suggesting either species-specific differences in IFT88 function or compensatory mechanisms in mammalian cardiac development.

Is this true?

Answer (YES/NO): NO